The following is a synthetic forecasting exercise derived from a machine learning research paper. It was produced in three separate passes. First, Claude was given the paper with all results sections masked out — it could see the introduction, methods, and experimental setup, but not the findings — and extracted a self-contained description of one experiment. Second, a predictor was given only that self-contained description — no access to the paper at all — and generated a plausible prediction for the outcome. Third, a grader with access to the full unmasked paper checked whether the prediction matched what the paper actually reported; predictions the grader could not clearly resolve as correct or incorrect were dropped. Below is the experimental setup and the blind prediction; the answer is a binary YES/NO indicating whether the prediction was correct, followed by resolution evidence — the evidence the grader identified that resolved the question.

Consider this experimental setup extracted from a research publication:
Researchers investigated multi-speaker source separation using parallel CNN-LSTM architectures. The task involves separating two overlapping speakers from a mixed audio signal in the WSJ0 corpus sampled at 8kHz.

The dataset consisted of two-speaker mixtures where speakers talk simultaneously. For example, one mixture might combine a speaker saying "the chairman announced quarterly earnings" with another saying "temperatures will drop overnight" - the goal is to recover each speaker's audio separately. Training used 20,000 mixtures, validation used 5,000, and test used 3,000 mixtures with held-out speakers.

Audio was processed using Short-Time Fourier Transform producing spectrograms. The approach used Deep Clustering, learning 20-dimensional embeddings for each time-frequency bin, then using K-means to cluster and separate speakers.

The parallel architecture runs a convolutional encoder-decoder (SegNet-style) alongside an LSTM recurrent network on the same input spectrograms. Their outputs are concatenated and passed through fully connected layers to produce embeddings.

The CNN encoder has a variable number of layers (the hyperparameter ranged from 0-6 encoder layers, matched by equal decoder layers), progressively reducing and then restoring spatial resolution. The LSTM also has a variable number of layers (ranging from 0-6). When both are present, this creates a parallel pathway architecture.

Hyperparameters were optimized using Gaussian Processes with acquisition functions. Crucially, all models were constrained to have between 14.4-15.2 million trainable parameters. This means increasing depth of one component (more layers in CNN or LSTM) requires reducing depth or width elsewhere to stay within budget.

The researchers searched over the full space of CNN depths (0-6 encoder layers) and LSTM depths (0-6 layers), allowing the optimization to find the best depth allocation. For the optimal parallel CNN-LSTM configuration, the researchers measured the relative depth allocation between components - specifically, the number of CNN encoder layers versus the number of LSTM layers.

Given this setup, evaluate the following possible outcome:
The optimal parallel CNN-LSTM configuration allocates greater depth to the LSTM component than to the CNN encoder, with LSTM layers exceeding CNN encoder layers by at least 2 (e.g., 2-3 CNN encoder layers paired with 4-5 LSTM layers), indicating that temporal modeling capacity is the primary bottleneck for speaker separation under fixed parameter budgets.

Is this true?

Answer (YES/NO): YES